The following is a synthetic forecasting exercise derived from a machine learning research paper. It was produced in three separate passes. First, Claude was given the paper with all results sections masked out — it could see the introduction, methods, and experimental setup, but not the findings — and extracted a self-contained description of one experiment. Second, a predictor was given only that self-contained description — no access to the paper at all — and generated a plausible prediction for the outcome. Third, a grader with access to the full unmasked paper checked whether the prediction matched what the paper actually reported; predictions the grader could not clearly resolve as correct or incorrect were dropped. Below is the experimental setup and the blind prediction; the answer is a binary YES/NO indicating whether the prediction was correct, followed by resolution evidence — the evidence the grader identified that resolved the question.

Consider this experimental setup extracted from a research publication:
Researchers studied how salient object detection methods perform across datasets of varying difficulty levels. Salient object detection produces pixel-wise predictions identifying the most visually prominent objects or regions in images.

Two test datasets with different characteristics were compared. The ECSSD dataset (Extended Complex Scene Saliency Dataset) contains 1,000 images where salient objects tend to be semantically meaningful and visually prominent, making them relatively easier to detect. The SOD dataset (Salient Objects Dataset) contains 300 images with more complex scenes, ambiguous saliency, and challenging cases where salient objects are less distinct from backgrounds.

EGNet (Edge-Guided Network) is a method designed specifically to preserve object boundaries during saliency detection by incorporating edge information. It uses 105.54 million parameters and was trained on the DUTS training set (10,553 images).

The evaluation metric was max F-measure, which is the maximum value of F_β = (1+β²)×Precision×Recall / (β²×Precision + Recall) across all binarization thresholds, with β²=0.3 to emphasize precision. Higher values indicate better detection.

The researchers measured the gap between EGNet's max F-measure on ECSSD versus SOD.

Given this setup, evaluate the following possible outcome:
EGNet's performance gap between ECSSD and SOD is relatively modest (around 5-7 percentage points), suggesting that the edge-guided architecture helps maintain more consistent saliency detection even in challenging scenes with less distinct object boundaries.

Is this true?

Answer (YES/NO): NO